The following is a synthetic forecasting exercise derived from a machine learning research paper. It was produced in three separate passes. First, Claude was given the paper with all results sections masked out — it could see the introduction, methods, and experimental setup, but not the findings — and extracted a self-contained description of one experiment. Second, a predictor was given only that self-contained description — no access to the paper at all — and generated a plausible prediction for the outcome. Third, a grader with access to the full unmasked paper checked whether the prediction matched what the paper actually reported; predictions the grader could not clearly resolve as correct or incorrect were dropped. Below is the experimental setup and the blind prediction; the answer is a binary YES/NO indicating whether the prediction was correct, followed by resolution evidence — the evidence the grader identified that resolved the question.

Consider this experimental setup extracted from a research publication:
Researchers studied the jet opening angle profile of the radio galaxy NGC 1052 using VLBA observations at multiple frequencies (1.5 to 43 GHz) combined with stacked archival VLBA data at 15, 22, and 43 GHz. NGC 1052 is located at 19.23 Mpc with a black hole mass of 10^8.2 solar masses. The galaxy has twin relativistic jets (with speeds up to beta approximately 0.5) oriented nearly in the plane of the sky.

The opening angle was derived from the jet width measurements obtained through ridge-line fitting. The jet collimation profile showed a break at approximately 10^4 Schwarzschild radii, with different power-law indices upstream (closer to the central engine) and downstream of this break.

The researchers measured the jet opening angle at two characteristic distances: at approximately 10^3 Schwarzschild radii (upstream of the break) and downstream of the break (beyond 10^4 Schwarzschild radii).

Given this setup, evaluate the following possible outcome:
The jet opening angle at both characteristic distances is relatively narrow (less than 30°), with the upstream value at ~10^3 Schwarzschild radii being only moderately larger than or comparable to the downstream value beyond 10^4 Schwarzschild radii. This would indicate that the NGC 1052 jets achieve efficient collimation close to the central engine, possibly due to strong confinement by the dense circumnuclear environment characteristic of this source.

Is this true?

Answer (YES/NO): NO